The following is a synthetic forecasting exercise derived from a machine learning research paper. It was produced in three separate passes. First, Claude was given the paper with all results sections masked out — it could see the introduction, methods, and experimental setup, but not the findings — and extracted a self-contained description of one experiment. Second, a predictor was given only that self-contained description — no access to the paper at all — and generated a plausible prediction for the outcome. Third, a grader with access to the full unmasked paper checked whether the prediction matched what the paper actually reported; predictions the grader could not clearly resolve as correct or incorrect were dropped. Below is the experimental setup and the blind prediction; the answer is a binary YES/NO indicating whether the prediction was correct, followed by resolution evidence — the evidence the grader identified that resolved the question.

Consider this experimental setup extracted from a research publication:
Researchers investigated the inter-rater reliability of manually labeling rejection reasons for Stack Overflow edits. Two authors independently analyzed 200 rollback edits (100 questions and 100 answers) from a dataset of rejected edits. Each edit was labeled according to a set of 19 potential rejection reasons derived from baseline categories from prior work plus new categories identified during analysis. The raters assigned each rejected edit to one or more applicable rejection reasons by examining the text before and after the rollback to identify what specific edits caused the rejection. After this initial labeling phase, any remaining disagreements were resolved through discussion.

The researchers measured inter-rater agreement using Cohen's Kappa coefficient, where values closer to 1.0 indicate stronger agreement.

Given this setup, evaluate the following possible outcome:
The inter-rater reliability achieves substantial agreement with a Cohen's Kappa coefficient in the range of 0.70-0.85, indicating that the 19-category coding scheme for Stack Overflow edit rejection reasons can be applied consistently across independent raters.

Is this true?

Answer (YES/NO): NO